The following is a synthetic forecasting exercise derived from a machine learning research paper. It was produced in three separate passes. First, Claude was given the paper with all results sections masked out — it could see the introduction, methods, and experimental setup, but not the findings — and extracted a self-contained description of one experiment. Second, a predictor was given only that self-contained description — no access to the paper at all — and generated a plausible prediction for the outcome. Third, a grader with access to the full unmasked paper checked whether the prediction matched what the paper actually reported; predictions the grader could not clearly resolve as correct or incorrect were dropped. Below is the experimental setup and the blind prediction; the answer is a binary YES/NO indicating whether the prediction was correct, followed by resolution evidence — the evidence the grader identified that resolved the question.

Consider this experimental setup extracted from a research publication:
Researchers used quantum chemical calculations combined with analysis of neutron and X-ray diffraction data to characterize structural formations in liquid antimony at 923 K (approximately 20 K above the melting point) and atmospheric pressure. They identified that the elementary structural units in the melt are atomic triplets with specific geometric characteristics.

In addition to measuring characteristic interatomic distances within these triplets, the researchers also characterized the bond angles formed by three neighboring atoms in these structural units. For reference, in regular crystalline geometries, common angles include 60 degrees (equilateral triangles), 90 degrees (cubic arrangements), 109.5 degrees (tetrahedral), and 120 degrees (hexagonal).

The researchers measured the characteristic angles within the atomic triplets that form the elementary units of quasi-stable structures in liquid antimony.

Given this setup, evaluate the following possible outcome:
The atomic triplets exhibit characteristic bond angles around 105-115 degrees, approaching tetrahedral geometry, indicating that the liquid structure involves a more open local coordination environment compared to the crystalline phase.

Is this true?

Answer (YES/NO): NO